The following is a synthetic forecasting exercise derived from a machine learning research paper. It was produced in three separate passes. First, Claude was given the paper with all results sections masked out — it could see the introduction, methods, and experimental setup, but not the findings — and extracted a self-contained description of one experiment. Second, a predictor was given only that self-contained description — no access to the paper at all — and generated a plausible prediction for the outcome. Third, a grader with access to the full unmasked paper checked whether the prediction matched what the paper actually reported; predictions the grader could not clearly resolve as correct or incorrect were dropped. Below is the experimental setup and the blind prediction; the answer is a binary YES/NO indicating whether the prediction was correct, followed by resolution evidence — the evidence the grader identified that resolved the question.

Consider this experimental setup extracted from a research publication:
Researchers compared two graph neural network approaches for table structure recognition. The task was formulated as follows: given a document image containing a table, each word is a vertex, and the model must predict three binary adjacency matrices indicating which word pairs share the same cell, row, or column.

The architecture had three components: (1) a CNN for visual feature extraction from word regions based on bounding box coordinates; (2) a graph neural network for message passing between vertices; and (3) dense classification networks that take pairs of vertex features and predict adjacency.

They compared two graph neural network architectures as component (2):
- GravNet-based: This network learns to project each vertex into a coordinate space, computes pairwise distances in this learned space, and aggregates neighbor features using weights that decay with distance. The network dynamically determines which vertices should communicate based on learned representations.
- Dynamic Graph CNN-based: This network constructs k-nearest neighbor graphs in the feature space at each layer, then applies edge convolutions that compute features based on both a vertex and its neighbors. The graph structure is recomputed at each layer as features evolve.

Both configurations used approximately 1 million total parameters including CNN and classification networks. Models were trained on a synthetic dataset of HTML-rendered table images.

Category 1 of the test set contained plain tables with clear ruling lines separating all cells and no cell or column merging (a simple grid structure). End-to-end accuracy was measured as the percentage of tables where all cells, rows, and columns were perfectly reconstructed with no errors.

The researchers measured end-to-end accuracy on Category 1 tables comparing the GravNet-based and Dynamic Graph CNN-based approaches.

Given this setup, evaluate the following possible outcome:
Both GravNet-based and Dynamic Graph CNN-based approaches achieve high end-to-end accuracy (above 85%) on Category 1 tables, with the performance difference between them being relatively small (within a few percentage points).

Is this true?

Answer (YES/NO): NO